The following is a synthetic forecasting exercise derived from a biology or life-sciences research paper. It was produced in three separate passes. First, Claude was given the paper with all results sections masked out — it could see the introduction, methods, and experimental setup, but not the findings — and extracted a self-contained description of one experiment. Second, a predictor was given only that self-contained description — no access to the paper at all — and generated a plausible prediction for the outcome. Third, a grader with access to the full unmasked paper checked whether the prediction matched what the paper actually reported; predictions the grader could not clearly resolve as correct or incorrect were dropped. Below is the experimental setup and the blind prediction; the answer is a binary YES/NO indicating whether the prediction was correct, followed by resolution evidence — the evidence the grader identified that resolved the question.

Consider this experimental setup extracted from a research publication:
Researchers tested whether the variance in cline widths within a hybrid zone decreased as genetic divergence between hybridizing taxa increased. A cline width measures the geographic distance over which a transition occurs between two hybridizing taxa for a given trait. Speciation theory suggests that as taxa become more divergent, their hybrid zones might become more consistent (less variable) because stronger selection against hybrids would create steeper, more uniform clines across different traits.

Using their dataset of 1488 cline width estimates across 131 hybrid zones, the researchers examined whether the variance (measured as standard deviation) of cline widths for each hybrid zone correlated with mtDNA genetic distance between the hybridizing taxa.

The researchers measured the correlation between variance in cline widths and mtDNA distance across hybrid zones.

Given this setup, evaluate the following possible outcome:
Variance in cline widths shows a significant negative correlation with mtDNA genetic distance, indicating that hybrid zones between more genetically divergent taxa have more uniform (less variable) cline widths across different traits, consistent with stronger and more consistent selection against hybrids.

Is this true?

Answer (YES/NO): NO